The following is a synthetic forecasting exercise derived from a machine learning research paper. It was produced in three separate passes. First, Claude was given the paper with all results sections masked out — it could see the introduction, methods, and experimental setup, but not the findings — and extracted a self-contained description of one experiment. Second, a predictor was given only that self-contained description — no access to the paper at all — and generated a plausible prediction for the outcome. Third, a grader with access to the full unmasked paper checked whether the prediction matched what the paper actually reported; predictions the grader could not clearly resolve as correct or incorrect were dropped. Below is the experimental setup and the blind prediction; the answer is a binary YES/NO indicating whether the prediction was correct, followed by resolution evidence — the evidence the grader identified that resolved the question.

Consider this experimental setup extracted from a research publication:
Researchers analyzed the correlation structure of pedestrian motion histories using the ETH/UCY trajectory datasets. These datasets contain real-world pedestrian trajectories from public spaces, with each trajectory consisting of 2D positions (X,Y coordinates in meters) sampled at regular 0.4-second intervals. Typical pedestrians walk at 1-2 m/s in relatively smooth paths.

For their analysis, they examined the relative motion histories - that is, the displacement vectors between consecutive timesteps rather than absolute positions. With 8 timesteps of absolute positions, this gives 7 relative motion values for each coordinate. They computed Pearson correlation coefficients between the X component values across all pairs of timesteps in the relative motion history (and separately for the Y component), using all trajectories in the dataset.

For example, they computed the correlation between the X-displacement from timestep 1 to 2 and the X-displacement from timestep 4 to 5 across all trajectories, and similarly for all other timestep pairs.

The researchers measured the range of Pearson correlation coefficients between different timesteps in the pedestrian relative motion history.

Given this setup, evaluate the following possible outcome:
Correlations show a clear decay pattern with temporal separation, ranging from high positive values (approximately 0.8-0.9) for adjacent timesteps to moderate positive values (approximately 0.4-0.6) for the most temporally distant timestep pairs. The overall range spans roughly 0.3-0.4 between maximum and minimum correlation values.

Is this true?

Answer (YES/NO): NO